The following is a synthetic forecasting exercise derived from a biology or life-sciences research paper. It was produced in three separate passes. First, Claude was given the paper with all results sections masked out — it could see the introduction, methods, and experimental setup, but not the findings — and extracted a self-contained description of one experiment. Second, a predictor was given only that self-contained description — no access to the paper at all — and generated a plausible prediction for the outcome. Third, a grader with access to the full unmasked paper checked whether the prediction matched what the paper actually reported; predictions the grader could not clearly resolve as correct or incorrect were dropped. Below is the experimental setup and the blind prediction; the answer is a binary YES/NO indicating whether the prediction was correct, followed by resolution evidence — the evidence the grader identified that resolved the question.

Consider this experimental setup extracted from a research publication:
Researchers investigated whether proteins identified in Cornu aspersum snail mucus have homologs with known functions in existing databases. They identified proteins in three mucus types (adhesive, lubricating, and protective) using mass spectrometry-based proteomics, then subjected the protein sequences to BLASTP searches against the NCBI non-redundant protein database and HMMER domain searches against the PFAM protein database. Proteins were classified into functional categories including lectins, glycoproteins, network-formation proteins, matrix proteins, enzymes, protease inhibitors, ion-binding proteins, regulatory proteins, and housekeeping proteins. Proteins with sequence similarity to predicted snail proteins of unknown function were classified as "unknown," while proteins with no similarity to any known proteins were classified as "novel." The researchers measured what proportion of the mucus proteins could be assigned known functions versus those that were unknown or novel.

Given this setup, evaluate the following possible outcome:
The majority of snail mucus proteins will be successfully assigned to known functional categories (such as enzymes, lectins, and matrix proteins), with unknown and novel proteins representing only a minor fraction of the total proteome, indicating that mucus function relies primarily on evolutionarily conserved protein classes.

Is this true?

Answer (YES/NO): NO